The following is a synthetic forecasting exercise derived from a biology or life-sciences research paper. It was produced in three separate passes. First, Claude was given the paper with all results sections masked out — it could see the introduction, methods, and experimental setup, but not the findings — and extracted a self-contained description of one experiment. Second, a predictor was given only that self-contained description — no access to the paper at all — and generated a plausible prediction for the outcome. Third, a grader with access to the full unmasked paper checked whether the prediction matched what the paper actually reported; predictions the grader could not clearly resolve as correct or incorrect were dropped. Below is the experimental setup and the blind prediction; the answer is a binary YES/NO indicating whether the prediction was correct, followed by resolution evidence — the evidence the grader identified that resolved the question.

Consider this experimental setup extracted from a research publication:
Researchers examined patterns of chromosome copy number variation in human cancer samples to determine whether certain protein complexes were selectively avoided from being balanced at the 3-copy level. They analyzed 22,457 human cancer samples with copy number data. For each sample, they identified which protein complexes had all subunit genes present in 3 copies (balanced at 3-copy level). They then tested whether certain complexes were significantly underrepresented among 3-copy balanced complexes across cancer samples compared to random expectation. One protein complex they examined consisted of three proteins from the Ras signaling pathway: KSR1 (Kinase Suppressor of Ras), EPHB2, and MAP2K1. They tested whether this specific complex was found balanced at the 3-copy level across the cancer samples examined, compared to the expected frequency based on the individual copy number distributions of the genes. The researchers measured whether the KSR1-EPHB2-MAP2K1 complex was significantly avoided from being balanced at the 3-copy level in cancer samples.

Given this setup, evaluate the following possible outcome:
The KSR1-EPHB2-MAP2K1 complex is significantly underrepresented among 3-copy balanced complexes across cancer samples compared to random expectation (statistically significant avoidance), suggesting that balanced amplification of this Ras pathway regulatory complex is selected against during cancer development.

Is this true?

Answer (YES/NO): YES